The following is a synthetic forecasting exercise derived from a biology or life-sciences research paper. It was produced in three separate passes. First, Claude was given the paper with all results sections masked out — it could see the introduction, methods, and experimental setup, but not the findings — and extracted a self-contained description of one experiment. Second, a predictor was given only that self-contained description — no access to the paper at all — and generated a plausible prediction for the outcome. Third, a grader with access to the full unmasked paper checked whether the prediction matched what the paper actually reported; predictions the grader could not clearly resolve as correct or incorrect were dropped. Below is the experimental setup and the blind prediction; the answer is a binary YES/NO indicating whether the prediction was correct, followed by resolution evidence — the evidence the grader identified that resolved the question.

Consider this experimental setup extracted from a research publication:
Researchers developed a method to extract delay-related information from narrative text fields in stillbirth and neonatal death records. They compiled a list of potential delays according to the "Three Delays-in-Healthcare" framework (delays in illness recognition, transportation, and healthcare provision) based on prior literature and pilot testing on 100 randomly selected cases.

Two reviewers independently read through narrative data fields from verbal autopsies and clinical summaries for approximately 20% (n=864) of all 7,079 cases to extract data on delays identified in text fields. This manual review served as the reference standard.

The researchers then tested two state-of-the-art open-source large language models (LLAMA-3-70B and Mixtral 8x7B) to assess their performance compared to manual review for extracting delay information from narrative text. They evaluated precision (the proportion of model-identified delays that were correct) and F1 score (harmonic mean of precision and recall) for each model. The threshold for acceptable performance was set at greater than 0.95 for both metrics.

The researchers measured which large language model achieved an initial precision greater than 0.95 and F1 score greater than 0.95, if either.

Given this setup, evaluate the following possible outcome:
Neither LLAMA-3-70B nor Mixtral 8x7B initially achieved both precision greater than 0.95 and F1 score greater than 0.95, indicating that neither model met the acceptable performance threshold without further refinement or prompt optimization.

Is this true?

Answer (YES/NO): NO